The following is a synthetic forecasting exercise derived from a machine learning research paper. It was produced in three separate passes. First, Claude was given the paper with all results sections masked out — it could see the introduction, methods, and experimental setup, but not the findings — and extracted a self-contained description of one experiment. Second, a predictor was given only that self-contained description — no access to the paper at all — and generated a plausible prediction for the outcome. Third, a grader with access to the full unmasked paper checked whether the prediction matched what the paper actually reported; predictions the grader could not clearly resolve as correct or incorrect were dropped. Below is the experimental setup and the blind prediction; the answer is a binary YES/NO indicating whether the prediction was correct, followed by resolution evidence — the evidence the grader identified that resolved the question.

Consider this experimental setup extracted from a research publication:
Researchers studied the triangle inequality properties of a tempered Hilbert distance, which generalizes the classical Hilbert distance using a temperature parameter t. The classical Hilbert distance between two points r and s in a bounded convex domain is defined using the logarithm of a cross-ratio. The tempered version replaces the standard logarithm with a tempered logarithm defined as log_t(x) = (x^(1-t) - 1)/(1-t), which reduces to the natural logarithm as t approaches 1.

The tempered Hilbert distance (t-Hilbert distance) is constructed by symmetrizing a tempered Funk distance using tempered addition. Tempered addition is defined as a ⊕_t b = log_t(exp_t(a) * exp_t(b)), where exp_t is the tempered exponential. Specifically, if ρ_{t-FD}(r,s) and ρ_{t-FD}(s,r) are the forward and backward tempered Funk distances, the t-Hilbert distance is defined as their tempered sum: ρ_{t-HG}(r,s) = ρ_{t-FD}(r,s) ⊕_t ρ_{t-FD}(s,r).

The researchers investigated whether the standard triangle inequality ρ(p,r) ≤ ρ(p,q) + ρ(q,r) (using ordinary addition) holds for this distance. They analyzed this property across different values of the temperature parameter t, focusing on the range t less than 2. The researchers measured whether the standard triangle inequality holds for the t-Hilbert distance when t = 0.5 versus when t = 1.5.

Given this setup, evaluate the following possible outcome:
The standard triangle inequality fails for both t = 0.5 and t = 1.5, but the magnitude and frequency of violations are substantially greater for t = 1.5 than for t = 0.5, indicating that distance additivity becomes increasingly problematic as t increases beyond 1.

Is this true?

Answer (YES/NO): NO